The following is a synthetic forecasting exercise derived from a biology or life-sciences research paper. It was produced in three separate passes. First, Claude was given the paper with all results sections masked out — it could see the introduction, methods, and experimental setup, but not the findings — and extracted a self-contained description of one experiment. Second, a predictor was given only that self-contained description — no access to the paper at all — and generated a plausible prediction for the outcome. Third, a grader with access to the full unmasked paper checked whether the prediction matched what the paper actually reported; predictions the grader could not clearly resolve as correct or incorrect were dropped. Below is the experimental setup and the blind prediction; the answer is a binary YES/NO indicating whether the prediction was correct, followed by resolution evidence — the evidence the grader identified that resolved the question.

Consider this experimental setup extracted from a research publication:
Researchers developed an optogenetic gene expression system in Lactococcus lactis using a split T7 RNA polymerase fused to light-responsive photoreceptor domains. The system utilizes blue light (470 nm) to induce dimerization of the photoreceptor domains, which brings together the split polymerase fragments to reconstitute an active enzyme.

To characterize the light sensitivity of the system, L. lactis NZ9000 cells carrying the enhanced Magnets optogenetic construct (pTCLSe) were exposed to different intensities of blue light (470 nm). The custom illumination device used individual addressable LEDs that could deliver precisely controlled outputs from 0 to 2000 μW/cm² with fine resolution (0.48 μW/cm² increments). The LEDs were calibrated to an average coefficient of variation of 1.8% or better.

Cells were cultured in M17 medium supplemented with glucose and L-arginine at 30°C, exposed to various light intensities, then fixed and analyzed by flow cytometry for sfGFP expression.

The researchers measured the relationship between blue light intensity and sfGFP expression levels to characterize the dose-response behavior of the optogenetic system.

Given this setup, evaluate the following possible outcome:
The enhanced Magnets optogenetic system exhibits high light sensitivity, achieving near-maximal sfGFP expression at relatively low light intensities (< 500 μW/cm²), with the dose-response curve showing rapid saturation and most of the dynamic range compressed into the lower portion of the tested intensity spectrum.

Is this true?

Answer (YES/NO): NO